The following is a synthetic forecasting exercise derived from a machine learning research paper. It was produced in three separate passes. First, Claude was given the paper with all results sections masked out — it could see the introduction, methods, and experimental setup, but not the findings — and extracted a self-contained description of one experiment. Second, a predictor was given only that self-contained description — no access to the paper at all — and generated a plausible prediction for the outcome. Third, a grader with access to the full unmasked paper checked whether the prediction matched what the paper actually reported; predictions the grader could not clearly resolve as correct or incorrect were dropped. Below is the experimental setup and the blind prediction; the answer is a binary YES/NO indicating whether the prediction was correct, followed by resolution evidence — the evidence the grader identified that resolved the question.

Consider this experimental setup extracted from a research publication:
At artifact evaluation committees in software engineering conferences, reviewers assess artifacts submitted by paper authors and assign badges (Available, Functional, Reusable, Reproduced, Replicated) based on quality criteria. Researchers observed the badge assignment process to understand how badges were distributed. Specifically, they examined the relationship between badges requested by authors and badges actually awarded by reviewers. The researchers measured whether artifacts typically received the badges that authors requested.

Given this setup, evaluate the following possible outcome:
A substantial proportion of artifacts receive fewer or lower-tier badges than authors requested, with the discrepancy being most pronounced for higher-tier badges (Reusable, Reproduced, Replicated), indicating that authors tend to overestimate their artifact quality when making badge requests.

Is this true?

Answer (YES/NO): NO